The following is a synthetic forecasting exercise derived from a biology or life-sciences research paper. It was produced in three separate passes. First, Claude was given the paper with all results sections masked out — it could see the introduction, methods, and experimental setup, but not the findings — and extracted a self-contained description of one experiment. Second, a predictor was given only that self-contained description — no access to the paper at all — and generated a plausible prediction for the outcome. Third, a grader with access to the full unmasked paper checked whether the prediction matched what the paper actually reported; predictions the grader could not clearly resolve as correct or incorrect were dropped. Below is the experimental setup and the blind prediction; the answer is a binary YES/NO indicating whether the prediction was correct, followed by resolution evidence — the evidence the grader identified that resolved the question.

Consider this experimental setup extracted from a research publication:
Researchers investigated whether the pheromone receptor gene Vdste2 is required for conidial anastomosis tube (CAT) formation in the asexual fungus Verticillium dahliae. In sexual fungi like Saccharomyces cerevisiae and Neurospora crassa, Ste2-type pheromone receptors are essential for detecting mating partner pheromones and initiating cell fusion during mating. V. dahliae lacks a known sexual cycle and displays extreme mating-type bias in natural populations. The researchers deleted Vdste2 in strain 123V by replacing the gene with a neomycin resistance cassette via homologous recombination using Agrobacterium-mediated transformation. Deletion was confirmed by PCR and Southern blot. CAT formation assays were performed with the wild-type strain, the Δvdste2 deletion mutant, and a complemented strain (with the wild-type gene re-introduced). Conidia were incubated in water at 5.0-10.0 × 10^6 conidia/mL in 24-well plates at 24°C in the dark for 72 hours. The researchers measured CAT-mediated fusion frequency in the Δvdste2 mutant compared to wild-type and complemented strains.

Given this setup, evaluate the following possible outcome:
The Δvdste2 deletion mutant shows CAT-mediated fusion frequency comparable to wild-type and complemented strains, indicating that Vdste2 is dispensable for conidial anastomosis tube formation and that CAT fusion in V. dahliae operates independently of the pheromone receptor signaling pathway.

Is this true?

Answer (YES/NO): YES